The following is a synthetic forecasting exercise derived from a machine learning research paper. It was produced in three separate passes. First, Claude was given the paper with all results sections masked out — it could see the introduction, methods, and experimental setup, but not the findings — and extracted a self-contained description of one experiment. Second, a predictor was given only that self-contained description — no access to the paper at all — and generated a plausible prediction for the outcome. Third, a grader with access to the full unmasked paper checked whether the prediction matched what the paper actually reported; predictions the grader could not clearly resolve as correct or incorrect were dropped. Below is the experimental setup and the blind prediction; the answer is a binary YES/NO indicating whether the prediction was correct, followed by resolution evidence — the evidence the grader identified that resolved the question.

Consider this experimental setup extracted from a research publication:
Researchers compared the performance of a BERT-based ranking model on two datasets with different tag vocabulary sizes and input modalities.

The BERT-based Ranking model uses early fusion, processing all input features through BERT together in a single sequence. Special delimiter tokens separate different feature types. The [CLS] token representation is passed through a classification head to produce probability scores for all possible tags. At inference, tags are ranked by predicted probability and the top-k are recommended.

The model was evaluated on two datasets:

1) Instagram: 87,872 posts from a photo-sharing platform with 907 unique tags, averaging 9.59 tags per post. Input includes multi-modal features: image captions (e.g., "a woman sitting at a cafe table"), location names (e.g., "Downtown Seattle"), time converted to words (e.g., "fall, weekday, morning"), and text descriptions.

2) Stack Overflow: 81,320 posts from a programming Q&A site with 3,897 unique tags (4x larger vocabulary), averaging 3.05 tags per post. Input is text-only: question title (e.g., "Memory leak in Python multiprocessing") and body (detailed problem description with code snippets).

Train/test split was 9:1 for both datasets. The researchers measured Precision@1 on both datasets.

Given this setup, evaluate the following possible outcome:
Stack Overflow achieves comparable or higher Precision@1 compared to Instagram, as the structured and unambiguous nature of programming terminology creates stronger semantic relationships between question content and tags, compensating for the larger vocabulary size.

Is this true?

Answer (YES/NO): YES